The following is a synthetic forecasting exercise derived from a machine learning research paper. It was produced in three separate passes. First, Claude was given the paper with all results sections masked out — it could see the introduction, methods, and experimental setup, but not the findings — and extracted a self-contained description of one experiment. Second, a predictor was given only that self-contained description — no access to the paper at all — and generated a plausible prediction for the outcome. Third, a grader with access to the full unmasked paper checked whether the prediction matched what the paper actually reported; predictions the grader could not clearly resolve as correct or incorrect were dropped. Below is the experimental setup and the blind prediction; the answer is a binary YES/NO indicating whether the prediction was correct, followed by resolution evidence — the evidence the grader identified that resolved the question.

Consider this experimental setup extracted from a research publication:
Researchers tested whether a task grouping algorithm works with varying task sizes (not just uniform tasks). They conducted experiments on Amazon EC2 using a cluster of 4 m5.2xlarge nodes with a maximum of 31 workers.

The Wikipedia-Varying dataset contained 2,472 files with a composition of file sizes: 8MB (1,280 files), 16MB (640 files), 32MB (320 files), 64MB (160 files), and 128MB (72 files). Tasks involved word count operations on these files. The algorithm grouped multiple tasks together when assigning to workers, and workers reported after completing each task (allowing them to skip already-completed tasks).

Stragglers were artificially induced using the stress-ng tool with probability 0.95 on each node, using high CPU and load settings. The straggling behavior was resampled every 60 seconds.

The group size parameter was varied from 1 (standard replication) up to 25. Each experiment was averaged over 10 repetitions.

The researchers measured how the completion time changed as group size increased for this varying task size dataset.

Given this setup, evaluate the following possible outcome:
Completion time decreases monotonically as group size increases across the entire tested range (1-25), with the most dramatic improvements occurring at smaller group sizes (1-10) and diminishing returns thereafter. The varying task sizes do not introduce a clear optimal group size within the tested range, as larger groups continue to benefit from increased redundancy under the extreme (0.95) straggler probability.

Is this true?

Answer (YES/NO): NO